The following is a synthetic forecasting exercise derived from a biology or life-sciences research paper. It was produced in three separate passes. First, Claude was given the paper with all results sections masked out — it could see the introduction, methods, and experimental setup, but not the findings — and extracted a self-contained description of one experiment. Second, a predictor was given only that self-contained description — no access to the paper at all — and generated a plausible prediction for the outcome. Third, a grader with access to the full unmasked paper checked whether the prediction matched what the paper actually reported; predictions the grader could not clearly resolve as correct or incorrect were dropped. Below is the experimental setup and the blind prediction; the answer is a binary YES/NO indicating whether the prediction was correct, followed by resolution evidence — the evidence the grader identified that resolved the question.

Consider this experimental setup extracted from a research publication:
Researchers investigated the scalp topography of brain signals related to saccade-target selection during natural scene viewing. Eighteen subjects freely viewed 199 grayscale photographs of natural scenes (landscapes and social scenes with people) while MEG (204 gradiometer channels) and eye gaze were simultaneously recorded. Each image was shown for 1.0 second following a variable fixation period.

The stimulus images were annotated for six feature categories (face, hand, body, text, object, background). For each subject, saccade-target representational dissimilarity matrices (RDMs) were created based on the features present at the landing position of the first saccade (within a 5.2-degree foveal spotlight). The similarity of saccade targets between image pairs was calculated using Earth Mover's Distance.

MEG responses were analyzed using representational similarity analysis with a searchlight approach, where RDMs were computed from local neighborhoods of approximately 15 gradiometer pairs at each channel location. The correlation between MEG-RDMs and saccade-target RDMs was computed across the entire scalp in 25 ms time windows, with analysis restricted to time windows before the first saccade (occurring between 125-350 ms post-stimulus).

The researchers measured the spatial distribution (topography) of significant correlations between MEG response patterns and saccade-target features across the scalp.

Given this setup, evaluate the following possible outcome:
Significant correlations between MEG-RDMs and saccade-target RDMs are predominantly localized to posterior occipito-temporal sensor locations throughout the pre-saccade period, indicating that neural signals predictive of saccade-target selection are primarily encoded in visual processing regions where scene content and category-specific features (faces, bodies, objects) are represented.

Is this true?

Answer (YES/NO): NO